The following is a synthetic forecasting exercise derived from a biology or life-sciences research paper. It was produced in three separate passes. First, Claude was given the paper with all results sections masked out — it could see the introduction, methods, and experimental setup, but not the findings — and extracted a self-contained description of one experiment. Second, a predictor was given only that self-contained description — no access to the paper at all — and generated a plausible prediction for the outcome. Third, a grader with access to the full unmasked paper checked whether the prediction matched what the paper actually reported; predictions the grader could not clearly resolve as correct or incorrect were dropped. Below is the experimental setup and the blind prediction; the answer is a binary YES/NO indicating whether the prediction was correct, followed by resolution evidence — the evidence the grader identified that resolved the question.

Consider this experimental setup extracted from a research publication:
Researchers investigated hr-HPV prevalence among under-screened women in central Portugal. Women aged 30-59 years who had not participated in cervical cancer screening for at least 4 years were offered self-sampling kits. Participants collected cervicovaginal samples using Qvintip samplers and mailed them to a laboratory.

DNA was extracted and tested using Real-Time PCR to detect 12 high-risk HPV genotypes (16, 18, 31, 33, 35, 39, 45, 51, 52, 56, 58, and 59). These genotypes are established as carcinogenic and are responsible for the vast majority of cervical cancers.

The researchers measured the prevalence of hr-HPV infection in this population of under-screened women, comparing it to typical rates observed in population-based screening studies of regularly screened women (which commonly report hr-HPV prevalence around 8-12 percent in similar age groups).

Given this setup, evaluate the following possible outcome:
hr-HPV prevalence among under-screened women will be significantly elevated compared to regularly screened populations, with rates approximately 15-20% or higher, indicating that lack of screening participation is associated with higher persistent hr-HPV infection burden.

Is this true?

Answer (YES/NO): NO